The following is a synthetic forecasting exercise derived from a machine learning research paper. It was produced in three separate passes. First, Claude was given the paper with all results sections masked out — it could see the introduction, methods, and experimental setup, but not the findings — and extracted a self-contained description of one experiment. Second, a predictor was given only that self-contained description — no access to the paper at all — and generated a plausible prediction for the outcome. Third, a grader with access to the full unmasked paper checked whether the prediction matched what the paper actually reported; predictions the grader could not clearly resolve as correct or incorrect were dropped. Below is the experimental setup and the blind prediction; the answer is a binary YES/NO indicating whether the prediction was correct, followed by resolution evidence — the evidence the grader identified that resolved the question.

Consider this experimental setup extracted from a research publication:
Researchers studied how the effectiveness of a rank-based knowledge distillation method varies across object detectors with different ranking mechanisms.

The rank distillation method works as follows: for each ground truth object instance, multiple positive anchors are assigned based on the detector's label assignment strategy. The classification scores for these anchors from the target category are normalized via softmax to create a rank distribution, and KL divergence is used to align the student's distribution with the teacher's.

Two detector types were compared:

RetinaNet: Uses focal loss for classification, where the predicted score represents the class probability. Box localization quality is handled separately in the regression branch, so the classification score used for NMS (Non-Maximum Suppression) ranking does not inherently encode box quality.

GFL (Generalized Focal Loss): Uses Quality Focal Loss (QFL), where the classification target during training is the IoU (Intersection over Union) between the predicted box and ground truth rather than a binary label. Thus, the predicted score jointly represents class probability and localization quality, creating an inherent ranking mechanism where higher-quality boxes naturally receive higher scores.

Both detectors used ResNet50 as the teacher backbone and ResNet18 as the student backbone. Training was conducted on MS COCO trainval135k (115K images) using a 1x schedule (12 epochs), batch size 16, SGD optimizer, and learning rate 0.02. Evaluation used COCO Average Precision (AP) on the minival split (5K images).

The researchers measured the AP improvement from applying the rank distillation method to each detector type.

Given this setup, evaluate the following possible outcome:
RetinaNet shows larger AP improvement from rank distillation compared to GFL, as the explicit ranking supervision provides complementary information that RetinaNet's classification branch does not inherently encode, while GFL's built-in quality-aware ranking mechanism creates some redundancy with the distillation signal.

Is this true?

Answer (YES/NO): YES